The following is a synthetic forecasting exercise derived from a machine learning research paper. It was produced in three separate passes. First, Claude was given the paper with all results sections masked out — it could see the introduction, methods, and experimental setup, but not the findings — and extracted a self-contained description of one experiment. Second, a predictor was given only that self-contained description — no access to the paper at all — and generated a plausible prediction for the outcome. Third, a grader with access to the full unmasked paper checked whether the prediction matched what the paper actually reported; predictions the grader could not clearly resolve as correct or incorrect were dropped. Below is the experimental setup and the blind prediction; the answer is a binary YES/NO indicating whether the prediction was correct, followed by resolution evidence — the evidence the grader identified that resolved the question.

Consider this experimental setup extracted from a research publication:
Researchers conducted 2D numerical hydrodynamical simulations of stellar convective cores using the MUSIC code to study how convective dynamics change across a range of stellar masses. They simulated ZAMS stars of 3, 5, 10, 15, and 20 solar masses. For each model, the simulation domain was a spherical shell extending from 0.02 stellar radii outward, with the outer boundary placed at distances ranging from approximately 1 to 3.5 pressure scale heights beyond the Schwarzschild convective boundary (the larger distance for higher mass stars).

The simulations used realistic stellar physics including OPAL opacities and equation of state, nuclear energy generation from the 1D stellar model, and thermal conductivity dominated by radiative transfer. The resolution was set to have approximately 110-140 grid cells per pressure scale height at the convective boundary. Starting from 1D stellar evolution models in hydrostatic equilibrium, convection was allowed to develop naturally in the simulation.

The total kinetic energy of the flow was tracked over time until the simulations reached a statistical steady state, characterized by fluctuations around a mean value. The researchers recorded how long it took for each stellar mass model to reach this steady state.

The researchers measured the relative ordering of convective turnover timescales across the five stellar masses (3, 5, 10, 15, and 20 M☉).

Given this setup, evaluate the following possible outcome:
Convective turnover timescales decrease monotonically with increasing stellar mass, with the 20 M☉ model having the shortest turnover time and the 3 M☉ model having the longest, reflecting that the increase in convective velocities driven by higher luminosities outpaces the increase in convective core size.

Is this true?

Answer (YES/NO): YES